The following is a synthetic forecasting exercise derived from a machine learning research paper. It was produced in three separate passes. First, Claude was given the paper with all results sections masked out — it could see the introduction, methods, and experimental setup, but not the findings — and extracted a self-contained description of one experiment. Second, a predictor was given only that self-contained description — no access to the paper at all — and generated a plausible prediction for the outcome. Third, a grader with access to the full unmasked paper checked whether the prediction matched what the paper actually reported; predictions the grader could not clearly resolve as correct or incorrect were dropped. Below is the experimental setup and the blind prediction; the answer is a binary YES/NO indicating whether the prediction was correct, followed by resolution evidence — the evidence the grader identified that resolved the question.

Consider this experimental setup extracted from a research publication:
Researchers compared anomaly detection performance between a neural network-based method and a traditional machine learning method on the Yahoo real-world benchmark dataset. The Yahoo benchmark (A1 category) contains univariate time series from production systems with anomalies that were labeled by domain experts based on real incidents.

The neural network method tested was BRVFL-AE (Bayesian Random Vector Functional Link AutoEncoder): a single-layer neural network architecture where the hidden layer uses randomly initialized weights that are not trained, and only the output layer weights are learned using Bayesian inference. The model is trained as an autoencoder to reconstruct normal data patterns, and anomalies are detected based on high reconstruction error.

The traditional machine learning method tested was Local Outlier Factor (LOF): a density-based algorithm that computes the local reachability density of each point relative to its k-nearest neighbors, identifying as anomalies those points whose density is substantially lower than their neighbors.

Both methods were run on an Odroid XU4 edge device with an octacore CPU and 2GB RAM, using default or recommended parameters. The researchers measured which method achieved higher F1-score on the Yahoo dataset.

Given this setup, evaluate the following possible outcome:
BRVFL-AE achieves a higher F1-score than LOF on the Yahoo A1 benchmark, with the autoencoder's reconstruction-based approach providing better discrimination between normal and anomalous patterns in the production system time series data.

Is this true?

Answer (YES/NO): YES